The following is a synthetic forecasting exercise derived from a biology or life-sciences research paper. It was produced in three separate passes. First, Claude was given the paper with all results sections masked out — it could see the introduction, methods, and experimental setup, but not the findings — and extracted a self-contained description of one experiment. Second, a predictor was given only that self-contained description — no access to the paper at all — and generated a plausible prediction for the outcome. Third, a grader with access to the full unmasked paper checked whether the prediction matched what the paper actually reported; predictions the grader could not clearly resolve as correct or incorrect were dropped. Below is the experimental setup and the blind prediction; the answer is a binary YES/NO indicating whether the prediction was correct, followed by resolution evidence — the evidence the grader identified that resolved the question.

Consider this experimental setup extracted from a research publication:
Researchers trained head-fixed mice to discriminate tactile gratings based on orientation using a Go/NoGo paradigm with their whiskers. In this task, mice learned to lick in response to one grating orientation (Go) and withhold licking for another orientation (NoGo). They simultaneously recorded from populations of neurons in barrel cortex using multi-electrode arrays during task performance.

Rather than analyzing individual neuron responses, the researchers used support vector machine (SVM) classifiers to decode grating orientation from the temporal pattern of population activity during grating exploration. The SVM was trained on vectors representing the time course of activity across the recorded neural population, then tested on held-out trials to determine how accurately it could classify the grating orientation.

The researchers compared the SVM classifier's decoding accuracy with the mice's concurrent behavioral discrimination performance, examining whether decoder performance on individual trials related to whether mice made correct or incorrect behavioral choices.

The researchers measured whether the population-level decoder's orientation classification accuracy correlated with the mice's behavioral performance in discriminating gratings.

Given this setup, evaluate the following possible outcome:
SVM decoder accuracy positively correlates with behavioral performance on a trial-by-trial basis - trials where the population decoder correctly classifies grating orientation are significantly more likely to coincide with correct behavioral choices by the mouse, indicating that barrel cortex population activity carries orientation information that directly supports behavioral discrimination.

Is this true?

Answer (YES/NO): YES